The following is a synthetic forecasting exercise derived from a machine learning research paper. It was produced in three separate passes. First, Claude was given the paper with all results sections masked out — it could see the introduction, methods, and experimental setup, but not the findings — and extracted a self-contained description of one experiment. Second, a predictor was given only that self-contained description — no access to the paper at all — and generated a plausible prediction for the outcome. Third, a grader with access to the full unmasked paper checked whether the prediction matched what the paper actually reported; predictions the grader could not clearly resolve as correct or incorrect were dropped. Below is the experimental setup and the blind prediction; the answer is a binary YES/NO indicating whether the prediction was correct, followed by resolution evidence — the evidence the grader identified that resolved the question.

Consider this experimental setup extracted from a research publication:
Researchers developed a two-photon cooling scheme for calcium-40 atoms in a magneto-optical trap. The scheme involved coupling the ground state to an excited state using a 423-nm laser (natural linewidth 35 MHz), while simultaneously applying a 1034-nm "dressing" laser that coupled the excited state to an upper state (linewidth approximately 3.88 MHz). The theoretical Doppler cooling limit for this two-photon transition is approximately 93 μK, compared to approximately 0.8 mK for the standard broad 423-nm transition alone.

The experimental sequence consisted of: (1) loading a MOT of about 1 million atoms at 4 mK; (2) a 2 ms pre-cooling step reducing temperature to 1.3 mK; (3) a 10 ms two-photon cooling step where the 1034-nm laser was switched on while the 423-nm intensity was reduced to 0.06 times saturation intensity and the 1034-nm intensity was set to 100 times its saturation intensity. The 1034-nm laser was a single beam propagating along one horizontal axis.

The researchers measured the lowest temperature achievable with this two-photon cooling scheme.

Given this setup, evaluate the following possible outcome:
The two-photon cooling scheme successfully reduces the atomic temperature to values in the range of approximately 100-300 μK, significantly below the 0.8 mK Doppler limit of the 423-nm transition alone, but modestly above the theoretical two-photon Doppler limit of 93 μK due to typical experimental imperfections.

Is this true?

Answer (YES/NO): YES